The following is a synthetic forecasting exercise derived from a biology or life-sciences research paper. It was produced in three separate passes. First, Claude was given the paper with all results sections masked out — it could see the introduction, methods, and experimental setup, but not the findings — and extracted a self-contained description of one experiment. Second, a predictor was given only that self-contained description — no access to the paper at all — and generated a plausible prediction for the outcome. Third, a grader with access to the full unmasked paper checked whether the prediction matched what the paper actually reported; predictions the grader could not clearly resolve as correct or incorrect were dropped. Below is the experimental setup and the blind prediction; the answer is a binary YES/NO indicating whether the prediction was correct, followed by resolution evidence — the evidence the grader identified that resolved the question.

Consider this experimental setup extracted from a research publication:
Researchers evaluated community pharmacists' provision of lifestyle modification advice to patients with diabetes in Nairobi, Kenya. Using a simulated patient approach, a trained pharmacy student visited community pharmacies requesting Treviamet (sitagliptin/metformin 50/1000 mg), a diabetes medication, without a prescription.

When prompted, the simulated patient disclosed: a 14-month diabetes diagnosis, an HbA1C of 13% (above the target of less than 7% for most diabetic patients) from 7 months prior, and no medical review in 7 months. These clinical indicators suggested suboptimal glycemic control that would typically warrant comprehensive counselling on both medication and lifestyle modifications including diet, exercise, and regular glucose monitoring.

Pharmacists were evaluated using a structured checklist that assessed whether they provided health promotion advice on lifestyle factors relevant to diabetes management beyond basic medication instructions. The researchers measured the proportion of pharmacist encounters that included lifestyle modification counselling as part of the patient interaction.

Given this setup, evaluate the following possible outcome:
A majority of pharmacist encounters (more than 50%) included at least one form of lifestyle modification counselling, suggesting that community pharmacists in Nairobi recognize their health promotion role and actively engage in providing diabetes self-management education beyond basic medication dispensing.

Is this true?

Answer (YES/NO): NO